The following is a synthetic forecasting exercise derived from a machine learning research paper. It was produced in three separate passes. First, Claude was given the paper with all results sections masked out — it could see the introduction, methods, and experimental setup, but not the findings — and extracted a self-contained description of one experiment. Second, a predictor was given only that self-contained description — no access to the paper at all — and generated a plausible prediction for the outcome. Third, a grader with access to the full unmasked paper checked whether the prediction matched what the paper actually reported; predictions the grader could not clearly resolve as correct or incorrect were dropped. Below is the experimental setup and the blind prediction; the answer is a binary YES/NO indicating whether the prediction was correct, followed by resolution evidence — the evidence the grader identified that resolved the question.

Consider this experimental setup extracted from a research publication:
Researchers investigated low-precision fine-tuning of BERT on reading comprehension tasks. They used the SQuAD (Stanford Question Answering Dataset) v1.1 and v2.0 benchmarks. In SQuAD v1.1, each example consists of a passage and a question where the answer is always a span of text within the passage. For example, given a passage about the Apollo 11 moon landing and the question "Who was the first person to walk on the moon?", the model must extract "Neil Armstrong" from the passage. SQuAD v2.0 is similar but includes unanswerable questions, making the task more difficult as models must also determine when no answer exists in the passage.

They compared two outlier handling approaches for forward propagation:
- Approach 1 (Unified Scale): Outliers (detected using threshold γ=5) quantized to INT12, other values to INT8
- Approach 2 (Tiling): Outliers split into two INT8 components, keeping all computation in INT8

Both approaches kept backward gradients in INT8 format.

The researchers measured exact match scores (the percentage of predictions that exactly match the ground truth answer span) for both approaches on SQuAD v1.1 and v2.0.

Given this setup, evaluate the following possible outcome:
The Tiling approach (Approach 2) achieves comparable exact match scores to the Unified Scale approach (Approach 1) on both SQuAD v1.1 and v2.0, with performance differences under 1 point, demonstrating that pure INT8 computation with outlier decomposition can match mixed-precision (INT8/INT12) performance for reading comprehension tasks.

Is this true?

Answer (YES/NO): NO